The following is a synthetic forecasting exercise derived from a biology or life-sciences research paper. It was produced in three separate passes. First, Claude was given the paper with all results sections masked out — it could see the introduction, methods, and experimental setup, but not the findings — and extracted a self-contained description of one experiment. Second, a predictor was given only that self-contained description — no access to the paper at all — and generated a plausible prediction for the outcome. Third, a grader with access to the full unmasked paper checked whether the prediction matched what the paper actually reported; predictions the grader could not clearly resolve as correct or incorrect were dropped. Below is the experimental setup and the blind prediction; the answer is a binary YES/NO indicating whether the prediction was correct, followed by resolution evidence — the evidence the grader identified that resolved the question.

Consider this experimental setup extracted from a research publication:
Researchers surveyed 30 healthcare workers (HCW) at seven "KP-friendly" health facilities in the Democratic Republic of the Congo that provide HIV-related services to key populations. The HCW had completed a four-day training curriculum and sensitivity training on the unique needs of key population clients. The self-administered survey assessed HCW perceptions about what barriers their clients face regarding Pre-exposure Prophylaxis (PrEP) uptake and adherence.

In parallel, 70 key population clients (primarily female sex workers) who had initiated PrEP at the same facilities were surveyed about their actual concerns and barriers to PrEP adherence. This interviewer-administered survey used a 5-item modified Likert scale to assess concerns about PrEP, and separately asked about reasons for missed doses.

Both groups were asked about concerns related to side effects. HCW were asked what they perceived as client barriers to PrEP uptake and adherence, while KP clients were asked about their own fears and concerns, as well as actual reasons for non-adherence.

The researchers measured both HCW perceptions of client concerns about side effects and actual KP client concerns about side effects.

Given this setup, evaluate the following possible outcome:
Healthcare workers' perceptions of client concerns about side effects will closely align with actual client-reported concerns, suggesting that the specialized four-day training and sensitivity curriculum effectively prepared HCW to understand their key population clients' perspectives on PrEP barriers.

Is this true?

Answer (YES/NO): NO